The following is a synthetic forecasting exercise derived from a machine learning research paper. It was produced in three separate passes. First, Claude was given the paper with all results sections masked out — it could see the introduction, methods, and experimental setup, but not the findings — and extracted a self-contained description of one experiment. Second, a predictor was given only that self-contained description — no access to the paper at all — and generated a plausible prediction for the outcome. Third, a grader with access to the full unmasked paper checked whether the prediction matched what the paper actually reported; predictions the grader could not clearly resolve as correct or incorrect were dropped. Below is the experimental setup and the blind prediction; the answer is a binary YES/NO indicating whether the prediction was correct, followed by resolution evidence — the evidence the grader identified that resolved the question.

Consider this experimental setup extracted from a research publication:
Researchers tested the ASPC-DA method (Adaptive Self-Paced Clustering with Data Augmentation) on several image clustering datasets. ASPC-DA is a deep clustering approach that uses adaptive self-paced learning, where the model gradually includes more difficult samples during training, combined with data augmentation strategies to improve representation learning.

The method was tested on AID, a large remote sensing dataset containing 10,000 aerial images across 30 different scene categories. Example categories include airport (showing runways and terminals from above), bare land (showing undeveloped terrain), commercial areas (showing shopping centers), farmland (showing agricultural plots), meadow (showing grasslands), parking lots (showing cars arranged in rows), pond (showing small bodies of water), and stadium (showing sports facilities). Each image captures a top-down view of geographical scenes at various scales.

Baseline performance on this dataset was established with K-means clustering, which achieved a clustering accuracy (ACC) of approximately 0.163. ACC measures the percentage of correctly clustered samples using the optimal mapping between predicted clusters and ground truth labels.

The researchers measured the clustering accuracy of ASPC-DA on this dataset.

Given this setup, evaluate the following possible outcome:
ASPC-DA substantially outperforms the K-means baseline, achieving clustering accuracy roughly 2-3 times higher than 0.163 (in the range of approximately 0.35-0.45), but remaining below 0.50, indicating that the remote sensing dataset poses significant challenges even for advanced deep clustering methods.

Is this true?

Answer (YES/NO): NO